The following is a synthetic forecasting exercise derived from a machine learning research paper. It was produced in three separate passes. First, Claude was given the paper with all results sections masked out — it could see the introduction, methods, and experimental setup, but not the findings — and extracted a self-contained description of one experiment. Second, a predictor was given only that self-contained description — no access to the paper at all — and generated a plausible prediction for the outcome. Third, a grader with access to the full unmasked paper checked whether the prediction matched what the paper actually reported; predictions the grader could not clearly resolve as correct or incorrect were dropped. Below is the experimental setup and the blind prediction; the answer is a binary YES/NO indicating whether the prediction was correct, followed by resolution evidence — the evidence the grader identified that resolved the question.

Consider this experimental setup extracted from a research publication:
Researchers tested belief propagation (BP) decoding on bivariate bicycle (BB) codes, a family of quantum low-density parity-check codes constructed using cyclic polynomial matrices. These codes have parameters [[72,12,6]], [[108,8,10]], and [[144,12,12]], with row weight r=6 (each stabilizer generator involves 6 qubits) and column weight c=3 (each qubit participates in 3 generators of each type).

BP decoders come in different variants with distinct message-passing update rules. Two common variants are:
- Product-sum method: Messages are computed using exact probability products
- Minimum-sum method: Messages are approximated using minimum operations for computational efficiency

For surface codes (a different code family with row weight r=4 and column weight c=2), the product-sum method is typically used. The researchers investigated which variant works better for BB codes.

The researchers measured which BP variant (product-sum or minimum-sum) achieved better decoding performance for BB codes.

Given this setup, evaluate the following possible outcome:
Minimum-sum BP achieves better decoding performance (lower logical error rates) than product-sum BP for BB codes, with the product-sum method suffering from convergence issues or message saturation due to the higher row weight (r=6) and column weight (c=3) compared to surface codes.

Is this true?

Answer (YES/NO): YES